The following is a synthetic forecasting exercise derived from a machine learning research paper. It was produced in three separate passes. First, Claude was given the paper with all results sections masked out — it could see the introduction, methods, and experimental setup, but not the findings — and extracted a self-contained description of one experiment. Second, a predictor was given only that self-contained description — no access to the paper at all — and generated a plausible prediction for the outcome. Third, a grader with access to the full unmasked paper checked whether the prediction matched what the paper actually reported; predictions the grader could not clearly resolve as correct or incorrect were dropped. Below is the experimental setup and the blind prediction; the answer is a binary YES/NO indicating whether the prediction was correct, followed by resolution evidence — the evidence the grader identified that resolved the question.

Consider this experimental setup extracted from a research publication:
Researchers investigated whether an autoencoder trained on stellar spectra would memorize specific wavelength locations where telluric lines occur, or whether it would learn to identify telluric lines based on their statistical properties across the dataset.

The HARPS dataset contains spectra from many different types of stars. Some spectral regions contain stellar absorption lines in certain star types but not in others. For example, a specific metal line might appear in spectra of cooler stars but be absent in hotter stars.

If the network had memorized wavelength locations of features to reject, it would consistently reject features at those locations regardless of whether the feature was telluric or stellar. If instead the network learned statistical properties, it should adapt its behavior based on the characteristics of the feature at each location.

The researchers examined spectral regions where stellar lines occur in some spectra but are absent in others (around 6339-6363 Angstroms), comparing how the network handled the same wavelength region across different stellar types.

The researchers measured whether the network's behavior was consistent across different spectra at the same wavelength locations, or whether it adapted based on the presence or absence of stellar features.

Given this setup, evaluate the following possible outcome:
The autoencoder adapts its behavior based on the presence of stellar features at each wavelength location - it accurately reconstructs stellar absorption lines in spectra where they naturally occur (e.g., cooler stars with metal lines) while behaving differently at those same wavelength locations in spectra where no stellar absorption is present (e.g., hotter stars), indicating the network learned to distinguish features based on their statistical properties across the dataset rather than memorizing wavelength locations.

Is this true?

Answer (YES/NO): YES